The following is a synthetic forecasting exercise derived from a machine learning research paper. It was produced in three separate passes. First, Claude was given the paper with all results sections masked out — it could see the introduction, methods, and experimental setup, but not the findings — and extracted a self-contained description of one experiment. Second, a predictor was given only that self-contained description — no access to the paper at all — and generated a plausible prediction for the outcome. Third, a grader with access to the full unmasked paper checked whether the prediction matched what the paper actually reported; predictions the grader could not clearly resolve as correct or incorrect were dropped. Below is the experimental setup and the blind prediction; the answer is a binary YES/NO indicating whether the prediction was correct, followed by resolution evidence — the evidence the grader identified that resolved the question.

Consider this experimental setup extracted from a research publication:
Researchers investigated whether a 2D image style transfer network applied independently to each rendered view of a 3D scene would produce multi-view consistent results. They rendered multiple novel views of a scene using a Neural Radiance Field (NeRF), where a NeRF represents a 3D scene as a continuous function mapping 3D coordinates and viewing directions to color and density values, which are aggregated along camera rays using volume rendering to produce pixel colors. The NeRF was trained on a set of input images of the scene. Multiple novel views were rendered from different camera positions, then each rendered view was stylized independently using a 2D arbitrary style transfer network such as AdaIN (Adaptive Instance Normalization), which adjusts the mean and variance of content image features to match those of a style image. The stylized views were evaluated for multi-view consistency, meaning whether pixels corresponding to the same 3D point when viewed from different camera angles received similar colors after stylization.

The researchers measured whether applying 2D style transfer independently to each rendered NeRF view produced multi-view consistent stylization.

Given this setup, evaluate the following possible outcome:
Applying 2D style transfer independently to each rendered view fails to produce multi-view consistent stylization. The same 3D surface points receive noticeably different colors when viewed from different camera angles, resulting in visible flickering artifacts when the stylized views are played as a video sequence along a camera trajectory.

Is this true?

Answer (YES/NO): YES